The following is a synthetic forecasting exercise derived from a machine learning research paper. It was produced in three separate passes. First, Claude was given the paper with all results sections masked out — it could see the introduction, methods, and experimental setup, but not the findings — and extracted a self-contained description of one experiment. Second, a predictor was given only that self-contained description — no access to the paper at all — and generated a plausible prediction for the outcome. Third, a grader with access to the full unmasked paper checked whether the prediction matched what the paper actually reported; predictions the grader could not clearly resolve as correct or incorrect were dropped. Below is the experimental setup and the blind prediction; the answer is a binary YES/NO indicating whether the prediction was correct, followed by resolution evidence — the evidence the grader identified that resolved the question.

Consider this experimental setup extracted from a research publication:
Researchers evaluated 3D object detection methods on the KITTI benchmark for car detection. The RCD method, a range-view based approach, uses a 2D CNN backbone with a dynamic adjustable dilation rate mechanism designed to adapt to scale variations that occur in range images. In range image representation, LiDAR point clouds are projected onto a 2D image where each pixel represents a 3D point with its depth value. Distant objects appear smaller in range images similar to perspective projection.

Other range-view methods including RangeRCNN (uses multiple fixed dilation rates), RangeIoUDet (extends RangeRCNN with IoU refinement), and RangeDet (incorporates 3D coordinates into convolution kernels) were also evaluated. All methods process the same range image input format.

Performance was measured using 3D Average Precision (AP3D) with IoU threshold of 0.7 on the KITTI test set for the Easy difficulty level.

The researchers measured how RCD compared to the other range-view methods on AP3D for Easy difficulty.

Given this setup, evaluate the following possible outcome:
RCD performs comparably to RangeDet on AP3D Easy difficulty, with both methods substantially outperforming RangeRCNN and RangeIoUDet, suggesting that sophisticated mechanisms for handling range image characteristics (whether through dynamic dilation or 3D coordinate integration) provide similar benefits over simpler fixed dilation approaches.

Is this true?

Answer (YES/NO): NO